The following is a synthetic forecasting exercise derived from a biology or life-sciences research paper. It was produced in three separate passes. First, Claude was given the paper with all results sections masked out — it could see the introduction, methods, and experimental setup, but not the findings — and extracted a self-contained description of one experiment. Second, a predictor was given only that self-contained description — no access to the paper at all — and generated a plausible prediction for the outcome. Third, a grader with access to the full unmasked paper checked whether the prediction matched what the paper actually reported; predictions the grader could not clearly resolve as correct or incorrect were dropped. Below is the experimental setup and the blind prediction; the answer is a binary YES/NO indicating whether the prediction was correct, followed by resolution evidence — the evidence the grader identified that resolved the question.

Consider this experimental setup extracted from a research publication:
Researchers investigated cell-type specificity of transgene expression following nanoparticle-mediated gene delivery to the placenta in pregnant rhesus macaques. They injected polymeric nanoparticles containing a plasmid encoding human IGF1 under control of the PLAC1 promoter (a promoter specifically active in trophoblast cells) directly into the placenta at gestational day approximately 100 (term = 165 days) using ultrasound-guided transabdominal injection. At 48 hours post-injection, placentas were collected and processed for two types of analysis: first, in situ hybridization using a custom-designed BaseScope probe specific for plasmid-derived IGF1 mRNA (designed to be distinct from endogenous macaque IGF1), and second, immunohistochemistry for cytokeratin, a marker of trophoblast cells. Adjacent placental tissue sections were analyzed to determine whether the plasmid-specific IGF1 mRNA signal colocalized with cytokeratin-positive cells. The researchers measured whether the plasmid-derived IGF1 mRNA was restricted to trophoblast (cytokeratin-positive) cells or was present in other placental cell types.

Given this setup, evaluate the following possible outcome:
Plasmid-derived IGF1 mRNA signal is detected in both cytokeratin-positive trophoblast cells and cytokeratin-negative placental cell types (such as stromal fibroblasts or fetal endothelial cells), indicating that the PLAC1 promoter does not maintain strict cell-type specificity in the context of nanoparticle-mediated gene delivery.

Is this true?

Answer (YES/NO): NO